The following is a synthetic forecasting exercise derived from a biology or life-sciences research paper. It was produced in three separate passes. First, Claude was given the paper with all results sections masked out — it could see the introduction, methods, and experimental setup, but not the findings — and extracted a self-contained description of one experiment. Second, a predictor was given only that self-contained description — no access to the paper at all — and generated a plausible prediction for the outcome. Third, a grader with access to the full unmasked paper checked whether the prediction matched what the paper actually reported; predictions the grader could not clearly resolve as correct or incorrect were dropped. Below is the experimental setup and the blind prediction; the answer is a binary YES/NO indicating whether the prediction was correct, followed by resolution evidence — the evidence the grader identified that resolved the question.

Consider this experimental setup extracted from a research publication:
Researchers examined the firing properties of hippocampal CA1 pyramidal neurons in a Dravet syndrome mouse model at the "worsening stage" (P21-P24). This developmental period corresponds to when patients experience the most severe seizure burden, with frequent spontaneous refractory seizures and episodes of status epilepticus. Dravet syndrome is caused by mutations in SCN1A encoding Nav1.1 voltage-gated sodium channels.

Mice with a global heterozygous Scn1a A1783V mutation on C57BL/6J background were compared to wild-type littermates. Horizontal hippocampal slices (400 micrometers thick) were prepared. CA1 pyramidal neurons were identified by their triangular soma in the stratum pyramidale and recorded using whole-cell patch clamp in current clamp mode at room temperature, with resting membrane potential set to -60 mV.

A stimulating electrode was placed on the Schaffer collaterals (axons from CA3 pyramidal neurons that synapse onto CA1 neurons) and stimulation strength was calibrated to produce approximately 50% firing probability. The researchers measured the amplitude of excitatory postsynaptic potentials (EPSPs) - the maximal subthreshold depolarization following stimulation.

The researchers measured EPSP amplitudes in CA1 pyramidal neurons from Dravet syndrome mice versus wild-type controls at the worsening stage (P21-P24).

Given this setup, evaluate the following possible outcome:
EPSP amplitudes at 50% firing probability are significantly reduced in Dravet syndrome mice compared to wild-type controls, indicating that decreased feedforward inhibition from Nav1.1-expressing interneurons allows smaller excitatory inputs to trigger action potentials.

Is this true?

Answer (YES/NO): NO